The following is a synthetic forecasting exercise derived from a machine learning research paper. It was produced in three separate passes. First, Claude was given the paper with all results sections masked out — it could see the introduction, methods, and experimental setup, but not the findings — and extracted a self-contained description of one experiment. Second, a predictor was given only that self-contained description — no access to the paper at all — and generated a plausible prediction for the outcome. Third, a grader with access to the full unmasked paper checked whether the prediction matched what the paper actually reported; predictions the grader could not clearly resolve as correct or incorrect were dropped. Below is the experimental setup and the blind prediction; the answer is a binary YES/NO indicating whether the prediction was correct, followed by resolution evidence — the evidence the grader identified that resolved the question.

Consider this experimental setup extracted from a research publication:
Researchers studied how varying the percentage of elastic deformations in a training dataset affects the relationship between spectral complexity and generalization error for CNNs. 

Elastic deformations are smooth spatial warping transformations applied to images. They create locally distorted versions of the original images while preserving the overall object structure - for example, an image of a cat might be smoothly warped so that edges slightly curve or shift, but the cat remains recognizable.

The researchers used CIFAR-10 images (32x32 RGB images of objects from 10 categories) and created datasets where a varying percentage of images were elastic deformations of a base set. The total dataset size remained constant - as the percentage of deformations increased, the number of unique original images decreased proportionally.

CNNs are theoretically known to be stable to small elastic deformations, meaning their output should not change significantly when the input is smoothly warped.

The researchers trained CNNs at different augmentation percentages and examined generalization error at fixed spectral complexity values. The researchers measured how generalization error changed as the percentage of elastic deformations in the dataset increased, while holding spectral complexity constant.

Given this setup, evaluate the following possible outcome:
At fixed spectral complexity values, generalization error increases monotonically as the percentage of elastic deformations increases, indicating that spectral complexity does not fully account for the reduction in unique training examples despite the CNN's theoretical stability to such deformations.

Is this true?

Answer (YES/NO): NO